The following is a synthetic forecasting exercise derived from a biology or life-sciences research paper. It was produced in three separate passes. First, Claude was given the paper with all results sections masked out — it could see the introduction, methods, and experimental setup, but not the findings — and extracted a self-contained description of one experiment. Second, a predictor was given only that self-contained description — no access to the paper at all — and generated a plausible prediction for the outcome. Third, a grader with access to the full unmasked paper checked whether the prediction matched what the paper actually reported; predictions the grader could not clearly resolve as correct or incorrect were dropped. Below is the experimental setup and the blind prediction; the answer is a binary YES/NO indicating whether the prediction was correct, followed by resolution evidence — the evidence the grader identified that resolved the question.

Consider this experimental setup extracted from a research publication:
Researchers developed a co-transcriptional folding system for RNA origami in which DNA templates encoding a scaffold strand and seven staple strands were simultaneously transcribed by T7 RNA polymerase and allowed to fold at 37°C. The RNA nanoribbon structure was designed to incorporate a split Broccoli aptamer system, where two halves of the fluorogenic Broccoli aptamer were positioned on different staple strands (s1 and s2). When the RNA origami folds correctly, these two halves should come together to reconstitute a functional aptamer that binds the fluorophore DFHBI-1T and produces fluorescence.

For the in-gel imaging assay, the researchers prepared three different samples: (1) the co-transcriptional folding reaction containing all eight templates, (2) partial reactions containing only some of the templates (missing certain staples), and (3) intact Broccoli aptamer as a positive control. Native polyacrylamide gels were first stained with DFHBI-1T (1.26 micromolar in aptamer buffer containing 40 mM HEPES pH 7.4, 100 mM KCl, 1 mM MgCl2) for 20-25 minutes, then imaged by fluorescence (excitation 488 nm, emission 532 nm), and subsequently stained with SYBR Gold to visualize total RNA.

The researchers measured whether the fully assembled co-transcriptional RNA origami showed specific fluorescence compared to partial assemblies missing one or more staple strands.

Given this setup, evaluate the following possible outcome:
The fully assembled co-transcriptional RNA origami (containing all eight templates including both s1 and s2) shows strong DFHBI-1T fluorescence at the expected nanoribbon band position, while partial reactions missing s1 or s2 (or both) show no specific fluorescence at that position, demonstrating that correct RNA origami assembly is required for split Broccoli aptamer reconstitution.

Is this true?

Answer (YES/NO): NO